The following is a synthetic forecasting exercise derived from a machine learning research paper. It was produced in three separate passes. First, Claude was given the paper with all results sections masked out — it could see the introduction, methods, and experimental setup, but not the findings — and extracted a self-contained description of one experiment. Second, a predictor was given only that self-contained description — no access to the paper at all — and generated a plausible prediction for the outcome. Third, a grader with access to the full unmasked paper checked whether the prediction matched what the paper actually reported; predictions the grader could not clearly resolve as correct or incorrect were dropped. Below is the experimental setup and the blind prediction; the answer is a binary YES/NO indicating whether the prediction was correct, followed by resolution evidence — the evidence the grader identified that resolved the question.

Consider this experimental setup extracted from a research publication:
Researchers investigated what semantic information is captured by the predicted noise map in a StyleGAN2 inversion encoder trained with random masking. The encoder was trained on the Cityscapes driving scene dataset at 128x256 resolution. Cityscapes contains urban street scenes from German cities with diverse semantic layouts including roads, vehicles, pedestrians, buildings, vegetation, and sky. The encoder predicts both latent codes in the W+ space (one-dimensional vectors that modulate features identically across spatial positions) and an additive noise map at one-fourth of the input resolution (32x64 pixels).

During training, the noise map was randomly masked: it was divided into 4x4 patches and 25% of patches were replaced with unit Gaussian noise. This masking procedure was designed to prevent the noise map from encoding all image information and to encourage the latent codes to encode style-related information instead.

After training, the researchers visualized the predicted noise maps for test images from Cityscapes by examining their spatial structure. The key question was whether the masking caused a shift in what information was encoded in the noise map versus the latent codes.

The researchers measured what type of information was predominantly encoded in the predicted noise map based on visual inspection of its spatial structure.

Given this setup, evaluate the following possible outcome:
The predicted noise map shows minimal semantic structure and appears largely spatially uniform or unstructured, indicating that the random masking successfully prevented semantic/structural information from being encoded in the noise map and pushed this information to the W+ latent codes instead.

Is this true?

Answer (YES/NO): NO